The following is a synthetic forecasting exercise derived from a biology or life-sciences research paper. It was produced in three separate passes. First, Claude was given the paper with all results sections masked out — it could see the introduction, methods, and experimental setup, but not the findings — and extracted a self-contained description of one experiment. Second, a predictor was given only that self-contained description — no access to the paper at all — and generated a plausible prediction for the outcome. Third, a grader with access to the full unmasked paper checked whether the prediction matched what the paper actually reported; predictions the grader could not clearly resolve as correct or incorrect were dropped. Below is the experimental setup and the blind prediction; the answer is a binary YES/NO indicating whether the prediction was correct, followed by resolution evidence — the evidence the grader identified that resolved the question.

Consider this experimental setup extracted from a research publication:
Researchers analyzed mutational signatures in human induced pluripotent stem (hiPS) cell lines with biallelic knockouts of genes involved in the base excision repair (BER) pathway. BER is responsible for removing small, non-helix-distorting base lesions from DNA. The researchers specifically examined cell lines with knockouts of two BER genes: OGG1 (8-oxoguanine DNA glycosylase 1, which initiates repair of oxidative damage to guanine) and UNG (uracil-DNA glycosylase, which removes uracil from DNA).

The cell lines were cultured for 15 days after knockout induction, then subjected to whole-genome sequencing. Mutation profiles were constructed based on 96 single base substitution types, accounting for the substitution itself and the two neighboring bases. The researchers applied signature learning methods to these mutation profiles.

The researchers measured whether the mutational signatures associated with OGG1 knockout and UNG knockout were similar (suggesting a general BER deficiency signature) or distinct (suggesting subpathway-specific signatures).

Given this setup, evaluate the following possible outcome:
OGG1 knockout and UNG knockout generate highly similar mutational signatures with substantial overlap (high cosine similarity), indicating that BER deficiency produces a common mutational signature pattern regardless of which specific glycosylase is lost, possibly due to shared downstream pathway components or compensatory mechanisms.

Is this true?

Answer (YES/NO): NO